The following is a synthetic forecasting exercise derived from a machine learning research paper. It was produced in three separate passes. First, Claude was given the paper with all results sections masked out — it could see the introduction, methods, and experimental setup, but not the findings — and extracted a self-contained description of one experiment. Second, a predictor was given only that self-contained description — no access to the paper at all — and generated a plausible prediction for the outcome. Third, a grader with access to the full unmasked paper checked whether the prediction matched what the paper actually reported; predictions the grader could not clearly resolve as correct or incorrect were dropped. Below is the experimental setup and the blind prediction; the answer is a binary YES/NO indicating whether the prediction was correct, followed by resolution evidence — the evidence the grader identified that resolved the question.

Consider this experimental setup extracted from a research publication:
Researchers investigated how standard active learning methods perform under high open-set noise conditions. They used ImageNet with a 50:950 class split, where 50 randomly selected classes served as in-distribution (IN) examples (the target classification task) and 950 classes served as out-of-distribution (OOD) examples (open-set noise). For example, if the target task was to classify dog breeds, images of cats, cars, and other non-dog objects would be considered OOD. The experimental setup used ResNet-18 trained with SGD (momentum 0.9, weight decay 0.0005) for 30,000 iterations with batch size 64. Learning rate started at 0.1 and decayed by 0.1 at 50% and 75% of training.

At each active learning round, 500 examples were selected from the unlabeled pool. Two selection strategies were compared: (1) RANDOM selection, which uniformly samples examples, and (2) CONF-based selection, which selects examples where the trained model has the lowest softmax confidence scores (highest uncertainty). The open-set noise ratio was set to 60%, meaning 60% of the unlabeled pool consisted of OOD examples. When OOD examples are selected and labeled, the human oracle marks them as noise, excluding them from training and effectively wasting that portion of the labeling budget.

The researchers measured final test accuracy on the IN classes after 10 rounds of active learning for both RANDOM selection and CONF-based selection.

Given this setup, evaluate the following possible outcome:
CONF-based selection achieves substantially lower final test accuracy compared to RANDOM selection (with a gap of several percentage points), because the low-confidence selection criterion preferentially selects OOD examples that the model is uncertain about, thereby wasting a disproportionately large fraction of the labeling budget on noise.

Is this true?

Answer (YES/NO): YES